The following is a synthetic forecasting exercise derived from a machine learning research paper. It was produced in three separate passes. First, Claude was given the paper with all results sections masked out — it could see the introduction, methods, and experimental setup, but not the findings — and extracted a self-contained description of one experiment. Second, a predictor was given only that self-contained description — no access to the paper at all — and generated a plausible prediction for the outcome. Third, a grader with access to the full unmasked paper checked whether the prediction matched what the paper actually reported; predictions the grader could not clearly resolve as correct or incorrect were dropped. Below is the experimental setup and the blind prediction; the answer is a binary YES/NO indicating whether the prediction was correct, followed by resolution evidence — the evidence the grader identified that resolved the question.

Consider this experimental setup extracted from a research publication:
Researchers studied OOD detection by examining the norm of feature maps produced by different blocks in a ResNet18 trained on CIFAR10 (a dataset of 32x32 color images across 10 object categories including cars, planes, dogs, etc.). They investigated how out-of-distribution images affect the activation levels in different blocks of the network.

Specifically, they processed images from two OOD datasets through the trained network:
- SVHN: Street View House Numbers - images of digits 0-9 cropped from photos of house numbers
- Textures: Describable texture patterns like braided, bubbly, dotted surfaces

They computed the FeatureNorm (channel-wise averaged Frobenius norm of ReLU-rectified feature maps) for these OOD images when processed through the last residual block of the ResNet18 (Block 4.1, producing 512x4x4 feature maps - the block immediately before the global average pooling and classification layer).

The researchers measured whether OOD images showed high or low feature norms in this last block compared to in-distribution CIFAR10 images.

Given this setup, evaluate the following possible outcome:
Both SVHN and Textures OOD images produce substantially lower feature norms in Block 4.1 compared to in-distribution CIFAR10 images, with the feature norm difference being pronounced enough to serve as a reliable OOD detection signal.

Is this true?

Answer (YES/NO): NO